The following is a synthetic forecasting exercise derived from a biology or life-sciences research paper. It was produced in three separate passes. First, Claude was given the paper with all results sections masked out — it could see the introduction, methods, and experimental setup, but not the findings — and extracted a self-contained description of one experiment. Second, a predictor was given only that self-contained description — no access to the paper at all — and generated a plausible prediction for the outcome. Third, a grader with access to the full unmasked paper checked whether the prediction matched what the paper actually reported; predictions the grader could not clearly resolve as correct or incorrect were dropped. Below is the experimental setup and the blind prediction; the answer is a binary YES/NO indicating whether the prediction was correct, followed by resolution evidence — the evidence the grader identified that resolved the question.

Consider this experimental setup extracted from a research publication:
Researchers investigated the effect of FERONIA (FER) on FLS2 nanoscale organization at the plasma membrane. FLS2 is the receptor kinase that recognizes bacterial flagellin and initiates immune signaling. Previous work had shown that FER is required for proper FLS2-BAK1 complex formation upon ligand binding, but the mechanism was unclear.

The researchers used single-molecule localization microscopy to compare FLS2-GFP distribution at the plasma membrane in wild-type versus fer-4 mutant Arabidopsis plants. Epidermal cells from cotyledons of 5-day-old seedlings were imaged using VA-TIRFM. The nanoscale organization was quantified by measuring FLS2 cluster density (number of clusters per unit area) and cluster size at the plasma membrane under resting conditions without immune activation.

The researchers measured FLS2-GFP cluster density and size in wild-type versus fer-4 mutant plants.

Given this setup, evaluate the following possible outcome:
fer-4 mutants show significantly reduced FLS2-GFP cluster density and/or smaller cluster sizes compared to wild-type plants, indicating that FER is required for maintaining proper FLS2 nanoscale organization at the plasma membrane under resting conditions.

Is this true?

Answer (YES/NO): YES